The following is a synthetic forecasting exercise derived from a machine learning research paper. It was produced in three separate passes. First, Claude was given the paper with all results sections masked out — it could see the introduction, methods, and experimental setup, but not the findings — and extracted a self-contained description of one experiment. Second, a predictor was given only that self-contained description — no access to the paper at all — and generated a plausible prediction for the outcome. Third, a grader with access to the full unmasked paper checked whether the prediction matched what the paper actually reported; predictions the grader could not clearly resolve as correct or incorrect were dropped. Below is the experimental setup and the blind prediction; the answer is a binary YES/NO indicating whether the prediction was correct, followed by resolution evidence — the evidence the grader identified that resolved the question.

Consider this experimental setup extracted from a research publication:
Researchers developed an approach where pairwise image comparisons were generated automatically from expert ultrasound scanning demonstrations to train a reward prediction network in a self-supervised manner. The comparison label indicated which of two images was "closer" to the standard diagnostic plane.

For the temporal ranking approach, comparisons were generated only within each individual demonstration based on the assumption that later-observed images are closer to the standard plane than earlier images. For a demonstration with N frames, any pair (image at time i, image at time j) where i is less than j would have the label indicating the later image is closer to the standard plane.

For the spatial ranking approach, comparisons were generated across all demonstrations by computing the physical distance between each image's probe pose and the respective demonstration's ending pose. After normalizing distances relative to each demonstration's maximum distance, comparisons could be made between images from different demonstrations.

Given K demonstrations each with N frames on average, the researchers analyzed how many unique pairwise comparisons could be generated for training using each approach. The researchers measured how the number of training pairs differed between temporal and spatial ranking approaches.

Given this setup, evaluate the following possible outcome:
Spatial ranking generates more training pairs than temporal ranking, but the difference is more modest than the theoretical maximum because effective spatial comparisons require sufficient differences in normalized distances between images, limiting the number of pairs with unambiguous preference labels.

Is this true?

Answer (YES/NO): NO